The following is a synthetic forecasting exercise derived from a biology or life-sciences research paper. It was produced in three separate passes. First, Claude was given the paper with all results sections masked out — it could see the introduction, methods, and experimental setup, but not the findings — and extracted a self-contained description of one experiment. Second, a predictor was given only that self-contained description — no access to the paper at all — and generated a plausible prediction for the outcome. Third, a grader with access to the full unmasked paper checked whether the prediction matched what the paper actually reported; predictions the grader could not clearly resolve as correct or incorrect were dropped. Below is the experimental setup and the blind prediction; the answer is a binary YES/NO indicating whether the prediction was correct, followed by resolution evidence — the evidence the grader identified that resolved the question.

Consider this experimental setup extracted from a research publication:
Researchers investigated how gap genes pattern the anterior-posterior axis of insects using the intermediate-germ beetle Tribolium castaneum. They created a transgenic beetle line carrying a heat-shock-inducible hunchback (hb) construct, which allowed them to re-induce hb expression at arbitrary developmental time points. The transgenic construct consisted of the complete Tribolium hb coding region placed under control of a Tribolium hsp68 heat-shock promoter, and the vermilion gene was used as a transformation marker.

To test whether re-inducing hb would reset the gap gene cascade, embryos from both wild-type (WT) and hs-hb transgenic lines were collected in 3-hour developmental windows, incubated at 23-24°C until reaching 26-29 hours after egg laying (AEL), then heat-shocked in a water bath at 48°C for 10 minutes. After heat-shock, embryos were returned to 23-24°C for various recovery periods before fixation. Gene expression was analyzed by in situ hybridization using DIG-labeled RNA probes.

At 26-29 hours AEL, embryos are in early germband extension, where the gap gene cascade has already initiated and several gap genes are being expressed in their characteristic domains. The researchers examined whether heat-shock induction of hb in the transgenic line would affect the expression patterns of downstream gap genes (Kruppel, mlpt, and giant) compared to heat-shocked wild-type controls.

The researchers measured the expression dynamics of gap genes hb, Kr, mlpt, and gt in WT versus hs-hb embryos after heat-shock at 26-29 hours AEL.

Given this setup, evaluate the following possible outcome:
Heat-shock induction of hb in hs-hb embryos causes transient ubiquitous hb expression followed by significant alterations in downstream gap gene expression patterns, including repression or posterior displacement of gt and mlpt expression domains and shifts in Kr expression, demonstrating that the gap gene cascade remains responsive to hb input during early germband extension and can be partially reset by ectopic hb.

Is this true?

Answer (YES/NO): YES